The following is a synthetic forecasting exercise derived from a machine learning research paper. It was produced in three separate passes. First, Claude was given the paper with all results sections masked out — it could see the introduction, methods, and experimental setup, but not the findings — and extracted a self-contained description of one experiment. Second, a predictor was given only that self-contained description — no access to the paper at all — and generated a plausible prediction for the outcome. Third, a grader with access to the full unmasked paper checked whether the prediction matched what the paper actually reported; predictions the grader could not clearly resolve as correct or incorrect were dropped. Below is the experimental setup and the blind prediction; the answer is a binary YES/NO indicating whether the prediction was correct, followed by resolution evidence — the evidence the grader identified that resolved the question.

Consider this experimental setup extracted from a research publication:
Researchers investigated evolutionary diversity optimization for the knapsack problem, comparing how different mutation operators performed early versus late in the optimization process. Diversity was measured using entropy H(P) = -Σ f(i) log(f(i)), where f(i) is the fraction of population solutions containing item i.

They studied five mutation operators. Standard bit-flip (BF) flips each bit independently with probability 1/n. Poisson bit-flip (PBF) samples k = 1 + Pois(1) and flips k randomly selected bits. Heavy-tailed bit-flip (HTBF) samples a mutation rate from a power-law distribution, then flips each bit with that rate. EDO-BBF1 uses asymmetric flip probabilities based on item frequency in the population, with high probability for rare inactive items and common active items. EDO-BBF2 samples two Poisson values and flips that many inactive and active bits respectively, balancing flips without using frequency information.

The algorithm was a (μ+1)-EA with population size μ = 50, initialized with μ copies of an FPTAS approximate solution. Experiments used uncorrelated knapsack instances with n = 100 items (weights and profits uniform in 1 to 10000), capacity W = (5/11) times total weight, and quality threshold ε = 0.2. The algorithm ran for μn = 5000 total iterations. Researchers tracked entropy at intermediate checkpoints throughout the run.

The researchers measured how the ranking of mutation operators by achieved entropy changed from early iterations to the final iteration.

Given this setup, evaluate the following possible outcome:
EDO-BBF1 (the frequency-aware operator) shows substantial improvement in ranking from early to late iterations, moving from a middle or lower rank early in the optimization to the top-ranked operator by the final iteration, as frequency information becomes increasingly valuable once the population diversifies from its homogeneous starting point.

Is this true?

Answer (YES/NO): NO